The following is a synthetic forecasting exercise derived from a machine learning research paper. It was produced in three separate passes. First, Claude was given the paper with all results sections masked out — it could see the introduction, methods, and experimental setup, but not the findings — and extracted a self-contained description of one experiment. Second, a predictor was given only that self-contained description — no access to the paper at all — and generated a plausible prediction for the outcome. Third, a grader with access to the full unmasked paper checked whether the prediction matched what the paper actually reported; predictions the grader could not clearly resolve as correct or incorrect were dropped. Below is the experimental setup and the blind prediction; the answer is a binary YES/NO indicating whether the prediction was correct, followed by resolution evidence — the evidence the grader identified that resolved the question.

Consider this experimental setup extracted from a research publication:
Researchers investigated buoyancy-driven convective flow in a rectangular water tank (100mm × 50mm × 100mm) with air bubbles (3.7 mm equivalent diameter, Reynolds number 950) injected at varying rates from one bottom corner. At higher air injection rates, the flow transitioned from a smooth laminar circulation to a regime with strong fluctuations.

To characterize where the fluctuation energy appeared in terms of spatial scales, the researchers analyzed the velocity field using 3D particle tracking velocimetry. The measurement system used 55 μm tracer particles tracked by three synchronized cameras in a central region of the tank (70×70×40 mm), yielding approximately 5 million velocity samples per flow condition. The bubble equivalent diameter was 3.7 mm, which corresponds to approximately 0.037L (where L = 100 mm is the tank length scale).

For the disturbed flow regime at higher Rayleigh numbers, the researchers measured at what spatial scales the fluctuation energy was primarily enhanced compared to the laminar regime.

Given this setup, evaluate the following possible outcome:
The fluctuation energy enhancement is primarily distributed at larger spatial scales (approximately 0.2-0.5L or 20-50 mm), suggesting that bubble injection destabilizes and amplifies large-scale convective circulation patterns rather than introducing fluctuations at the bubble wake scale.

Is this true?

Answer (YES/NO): YES